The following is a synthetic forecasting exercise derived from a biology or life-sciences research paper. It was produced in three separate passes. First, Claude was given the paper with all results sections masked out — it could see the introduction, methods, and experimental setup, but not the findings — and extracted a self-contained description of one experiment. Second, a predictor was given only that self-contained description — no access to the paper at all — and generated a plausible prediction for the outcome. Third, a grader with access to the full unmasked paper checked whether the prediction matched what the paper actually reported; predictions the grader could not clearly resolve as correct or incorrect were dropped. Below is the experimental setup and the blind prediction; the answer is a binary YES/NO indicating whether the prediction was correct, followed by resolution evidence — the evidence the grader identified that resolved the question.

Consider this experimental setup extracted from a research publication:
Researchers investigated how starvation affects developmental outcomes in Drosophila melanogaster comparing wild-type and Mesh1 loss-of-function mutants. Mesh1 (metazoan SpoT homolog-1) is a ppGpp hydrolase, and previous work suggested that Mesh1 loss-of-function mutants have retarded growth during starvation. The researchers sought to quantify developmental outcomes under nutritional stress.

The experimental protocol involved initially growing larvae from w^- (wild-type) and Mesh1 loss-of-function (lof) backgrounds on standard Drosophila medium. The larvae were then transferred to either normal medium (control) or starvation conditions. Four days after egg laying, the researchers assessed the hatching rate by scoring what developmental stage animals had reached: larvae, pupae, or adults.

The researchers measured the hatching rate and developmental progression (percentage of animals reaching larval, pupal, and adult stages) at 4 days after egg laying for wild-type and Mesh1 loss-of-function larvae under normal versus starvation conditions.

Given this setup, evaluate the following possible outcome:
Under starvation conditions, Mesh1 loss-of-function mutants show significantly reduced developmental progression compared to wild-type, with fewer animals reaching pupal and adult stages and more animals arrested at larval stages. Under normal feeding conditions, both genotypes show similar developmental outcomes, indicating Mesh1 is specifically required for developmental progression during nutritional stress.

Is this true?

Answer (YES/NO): NO